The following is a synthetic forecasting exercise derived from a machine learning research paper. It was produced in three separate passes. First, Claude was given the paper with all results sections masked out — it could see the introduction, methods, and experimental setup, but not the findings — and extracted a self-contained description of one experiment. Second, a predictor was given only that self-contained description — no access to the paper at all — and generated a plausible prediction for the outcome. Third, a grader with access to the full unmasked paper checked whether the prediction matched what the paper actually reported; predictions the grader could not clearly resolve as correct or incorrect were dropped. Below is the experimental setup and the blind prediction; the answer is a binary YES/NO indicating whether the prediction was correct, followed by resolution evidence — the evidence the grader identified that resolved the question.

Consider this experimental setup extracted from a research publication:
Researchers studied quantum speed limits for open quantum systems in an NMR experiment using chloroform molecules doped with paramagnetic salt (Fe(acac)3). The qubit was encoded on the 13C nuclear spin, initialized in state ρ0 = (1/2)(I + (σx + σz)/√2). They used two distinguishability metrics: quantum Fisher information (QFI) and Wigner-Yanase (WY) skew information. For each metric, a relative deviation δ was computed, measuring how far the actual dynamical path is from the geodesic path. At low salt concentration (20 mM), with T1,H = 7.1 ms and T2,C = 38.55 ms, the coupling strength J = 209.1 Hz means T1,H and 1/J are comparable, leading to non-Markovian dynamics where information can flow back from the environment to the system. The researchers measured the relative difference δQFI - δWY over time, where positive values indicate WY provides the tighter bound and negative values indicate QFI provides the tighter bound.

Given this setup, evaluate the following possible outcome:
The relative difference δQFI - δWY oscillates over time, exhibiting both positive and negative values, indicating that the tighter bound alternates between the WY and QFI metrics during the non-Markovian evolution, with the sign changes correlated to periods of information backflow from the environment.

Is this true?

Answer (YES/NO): NO